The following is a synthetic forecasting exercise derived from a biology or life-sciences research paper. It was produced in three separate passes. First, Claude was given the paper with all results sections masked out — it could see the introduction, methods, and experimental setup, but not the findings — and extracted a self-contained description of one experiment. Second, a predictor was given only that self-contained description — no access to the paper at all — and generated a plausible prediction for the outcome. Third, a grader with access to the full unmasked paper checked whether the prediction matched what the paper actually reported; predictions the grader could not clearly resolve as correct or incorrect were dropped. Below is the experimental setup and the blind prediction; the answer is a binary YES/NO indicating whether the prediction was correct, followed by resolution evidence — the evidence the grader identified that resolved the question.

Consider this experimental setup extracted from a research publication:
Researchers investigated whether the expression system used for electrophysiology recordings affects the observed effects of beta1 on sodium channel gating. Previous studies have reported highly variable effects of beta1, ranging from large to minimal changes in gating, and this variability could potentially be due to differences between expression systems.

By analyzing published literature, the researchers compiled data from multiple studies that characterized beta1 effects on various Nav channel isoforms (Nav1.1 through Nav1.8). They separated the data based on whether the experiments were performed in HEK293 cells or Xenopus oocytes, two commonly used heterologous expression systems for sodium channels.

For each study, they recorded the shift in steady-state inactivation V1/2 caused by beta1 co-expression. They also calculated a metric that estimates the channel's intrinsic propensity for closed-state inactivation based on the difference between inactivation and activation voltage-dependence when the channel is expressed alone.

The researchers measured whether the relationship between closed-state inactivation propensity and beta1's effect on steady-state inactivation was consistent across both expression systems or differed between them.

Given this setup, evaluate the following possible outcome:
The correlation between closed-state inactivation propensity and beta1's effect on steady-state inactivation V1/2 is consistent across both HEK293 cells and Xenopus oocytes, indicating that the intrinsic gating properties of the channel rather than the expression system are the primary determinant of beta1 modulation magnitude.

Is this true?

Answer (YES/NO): YES